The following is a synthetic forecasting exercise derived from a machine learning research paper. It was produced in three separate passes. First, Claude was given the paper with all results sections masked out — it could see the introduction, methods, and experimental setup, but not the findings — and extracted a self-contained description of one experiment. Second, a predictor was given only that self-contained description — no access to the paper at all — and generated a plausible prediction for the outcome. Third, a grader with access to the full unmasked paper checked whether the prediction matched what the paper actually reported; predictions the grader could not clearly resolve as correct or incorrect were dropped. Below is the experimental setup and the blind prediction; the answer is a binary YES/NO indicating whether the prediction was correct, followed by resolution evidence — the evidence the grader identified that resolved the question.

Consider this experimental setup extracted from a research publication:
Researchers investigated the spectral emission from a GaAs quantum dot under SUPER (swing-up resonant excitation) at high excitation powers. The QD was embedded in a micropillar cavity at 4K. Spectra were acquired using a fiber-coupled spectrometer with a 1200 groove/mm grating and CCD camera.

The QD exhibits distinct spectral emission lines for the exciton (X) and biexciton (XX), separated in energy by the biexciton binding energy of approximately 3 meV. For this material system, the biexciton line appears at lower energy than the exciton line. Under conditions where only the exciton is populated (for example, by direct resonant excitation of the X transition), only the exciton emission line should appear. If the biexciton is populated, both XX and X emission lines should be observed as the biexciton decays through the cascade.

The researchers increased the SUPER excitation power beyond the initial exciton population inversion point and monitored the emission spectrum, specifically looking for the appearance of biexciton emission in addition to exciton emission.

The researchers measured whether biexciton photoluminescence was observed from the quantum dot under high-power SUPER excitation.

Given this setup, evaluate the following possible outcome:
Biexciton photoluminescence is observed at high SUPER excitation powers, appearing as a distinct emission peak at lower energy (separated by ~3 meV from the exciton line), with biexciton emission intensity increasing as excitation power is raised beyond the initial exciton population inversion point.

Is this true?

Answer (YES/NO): NO